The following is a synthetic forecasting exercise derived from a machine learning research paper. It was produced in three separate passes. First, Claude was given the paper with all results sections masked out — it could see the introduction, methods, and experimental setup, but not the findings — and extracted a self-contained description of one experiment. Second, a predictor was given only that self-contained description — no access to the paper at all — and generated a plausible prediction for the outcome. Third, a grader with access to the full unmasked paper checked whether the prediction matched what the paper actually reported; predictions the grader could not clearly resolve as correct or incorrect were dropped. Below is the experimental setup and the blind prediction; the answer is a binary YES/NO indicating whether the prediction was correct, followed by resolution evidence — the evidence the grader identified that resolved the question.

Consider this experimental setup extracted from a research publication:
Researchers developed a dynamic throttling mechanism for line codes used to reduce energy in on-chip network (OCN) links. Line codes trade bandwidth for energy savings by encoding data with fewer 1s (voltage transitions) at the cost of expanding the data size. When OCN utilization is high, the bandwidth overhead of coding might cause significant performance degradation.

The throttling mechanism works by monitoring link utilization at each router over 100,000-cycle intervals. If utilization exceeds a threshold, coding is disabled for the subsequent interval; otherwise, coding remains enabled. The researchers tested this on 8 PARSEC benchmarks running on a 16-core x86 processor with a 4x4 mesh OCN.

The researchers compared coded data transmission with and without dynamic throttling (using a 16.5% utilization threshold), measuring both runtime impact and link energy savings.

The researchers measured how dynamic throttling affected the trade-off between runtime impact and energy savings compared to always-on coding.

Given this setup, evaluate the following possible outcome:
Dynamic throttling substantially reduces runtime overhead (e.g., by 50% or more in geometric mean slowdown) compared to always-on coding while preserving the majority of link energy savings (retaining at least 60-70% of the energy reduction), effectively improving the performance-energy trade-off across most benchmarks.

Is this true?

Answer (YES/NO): NO